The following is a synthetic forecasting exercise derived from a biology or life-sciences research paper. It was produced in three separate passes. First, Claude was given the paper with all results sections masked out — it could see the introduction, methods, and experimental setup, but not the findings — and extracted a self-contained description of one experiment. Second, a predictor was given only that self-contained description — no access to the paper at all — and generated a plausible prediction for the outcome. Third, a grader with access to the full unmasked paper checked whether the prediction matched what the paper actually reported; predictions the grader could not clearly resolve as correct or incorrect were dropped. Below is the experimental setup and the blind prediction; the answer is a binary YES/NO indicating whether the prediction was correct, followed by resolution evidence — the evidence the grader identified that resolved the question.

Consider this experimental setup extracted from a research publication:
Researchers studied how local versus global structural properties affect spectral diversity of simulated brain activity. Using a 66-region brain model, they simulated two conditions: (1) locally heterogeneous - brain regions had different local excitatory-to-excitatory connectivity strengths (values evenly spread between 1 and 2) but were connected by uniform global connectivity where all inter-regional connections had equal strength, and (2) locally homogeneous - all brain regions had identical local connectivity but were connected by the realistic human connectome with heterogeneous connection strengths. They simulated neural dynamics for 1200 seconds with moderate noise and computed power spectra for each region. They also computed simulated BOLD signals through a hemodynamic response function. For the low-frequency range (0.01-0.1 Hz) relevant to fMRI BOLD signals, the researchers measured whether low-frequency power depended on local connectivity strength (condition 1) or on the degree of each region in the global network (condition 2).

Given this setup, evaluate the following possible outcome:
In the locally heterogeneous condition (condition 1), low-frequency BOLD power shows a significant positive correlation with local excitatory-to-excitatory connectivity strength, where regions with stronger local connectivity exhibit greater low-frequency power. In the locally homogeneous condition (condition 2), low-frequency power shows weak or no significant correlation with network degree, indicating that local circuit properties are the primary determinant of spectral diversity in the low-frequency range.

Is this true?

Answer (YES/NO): NO